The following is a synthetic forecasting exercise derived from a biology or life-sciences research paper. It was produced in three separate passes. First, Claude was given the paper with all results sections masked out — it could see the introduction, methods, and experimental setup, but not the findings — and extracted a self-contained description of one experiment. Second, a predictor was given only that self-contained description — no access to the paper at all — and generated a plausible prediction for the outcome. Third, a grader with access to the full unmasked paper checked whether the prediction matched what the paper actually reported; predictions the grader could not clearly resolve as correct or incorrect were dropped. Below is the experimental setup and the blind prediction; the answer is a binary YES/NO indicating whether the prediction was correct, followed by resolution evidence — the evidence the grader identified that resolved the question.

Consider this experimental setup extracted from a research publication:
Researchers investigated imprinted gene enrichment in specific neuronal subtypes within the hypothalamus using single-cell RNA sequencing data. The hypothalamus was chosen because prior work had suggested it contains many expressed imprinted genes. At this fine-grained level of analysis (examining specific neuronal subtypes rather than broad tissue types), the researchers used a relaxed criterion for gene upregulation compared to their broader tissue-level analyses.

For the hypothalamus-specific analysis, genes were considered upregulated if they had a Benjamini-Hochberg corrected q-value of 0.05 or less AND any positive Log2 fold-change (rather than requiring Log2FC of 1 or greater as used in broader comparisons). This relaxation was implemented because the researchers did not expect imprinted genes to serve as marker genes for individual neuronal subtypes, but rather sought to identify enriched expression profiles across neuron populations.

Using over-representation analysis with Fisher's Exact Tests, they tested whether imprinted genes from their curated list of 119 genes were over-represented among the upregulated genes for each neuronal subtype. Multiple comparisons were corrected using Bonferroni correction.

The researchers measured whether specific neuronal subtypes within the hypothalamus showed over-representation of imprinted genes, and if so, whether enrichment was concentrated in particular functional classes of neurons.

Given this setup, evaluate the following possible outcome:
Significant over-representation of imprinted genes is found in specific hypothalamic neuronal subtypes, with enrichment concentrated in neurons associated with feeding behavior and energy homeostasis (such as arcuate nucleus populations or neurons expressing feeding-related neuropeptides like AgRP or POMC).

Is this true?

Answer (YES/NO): YES